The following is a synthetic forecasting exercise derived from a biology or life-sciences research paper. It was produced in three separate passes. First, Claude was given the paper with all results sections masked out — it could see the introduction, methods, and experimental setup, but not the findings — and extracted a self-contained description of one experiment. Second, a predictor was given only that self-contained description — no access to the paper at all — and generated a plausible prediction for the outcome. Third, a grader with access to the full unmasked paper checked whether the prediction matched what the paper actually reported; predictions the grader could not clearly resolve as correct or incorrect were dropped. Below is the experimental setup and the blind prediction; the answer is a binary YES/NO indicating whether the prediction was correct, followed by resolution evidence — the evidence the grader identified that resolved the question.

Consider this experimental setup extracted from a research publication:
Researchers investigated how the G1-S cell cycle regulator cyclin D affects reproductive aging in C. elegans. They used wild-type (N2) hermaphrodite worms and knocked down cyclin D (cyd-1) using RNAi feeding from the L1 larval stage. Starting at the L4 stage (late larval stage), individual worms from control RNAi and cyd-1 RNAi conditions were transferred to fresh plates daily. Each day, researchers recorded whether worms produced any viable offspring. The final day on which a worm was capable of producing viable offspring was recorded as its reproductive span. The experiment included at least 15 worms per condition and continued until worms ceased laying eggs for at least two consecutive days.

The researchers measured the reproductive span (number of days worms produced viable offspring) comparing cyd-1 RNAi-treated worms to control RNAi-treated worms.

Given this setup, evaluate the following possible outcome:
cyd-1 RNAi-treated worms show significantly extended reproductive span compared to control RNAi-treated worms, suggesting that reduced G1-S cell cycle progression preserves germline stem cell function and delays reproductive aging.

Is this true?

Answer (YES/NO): NO